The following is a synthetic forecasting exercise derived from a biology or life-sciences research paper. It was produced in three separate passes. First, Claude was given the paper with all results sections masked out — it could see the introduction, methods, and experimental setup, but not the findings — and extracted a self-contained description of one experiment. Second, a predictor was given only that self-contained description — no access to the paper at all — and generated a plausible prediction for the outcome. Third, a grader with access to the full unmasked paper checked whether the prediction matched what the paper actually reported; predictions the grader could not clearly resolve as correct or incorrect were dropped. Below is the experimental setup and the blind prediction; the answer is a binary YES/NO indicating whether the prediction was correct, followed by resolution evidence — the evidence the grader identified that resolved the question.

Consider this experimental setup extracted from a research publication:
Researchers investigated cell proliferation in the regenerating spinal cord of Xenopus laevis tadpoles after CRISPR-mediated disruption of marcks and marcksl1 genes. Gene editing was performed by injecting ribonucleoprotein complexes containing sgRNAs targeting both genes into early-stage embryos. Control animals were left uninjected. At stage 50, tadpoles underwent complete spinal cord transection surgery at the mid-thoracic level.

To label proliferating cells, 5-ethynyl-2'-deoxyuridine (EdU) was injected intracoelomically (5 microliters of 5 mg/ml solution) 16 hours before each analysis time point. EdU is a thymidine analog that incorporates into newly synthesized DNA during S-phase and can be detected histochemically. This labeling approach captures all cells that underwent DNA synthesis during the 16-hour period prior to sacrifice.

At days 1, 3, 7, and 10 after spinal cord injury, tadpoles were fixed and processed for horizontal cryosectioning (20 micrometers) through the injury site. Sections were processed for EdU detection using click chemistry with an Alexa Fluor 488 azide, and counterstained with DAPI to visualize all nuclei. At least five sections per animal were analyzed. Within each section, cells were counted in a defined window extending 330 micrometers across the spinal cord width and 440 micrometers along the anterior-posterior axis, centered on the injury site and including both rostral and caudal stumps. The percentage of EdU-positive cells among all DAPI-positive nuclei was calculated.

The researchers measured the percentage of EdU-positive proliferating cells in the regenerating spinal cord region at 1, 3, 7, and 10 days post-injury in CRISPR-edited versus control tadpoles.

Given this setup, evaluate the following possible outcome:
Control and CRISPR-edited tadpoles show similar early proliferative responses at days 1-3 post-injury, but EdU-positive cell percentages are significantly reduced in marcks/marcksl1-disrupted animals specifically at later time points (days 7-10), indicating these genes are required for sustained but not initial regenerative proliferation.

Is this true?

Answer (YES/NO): NO